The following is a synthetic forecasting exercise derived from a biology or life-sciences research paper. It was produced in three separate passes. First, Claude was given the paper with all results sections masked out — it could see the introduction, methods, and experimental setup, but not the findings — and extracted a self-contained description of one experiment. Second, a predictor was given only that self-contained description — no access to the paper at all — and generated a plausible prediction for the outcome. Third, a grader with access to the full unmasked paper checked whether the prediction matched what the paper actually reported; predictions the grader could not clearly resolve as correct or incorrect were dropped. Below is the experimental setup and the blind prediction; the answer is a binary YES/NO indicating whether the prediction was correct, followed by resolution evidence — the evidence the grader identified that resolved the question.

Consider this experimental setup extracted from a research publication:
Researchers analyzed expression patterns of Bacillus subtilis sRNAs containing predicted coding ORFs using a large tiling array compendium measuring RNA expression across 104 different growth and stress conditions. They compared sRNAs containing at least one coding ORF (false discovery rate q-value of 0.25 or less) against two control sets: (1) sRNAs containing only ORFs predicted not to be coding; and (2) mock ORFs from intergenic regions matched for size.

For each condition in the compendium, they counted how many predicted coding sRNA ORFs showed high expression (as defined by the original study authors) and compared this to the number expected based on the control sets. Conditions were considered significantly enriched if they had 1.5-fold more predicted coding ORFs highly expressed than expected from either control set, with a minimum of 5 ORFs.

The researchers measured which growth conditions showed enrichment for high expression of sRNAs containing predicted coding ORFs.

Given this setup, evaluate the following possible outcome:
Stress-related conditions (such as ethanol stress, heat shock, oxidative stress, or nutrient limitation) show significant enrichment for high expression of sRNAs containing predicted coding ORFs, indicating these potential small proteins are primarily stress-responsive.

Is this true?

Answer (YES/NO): NO